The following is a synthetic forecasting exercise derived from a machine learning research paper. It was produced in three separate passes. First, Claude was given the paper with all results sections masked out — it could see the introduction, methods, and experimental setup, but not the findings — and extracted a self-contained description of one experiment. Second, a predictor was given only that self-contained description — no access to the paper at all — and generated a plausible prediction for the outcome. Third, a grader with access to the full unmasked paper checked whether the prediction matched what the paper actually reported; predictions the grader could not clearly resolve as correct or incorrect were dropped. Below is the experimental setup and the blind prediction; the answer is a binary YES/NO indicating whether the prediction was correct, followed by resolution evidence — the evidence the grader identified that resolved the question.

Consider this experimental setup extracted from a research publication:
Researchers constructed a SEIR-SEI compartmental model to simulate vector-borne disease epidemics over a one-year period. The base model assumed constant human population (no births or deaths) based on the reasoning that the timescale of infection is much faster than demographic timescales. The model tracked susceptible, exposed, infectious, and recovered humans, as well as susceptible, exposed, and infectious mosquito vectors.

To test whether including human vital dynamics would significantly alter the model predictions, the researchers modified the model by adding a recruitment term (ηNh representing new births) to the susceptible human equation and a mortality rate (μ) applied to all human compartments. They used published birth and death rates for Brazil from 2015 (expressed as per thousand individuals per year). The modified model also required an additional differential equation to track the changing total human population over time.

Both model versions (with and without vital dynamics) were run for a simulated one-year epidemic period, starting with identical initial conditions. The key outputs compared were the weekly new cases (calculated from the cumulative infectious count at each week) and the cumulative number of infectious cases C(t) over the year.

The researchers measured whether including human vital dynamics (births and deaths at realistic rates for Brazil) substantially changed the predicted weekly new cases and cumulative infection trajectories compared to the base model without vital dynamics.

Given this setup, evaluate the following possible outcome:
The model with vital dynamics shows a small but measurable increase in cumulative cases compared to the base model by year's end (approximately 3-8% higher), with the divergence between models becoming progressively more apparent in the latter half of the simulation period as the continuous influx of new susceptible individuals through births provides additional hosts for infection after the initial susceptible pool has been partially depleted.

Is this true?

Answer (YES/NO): NO